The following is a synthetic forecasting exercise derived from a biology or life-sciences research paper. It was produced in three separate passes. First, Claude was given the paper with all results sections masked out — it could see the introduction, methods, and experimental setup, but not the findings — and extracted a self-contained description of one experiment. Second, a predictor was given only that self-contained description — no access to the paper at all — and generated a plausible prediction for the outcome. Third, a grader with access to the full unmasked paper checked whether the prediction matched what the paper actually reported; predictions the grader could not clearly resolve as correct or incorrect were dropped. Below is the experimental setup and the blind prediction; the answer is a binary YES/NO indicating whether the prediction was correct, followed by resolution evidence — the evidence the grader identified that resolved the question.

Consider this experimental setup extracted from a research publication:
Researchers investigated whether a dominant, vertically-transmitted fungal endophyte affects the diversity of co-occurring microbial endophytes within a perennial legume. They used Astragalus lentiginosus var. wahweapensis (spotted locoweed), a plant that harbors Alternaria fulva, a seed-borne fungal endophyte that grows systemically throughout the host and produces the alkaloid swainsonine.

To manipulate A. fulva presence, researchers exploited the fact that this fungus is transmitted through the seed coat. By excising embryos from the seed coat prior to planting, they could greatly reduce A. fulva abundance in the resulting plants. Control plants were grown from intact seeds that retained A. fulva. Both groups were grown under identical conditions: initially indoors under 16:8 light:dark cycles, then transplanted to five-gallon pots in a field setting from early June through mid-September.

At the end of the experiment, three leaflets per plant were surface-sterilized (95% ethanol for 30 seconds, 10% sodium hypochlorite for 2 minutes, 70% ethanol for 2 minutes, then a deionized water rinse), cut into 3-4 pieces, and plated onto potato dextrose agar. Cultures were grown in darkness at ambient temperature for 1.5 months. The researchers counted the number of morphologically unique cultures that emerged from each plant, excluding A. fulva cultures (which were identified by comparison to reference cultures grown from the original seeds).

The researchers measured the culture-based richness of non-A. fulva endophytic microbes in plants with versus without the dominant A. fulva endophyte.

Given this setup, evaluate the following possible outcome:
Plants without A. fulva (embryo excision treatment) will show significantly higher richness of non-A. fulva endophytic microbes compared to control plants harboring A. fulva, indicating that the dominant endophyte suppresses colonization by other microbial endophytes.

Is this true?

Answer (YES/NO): NO